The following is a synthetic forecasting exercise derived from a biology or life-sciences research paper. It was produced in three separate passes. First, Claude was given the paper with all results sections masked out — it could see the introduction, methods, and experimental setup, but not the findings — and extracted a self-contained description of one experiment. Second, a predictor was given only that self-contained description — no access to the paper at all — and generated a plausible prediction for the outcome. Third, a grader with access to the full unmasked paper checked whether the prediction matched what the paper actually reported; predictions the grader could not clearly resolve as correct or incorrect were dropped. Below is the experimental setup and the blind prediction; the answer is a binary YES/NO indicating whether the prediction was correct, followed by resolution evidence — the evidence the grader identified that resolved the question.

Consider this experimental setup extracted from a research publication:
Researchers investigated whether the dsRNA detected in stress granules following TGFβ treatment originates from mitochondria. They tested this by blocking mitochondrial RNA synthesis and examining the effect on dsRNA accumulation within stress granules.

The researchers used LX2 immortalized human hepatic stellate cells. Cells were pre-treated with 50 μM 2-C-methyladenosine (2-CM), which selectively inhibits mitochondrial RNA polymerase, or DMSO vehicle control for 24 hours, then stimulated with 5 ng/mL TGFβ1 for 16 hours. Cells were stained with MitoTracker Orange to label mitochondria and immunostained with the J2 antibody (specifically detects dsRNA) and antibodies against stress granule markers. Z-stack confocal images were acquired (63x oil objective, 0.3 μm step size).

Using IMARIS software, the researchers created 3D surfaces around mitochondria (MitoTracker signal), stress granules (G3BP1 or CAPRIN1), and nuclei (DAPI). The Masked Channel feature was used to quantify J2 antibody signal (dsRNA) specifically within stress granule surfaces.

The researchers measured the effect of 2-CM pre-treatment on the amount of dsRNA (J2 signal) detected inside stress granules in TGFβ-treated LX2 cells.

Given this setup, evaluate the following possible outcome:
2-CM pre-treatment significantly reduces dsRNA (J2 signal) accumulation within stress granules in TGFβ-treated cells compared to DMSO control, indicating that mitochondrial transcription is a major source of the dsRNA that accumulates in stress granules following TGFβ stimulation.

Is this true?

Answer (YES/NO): YES